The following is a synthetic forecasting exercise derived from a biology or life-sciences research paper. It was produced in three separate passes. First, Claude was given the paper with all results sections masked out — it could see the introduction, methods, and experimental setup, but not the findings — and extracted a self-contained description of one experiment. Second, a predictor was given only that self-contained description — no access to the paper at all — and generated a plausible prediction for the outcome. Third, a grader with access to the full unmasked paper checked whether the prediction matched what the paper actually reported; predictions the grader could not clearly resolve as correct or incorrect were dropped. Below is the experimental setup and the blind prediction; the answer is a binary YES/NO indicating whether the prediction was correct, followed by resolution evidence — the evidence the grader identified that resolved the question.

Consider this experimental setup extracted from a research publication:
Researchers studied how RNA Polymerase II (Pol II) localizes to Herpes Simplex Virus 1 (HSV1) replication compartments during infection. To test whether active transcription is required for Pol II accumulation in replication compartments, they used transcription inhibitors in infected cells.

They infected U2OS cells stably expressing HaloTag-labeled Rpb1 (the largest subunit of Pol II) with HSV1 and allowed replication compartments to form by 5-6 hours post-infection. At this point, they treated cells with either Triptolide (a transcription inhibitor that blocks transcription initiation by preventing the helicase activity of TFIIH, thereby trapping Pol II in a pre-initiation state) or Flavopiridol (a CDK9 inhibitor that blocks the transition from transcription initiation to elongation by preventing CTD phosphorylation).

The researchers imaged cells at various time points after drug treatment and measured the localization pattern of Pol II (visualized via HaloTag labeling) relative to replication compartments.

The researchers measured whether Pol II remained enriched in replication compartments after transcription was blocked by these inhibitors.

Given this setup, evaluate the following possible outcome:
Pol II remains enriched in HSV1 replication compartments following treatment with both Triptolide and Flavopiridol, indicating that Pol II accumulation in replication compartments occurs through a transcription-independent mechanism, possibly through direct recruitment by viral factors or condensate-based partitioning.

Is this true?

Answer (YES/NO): NO